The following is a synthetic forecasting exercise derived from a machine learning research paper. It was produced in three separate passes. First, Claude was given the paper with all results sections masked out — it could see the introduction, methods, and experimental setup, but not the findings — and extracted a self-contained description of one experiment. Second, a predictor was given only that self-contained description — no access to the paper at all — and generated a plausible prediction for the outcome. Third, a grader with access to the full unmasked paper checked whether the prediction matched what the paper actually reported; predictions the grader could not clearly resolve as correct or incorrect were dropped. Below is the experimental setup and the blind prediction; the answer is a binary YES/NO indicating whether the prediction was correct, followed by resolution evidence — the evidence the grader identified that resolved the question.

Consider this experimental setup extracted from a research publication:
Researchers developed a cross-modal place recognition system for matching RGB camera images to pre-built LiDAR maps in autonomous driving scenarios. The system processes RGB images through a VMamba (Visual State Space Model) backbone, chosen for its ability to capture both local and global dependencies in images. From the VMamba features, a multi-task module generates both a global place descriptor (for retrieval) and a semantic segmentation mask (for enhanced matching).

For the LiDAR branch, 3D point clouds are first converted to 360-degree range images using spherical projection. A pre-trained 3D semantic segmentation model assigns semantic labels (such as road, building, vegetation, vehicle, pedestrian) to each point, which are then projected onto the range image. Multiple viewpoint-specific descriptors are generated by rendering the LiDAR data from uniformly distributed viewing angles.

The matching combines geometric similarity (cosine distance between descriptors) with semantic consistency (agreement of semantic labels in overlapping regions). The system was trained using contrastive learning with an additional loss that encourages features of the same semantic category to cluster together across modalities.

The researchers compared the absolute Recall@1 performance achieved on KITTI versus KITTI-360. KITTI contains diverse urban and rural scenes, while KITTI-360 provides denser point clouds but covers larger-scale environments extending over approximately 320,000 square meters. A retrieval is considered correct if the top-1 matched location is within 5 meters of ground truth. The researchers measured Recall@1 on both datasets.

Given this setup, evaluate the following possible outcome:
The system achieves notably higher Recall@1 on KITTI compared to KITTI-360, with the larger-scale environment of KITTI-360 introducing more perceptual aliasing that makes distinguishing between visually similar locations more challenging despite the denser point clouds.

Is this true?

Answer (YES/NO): YES